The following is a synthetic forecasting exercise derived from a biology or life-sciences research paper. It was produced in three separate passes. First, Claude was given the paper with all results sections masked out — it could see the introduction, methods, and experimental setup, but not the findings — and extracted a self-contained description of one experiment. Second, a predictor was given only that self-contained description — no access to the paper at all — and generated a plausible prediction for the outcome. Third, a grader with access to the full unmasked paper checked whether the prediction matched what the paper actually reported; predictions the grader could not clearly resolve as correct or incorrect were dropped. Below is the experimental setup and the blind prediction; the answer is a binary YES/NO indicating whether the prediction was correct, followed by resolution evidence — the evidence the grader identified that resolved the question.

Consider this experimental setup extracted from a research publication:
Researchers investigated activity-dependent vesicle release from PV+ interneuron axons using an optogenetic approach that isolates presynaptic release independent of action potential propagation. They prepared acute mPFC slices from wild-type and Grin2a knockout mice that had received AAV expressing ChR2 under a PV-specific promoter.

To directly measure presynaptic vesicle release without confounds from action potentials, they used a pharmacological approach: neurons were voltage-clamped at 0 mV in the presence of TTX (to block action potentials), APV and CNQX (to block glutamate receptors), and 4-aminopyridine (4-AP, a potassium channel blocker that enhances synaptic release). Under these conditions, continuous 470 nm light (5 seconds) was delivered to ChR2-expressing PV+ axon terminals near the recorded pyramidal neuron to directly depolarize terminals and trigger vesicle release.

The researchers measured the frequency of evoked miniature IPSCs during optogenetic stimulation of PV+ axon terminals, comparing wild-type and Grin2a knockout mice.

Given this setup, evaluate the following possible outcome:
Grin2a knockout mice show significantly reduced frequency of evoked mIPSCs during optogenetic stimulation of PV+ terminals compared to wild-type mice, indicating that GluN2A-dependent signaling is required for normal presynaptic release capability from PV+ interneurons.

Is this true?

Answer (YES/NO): NO